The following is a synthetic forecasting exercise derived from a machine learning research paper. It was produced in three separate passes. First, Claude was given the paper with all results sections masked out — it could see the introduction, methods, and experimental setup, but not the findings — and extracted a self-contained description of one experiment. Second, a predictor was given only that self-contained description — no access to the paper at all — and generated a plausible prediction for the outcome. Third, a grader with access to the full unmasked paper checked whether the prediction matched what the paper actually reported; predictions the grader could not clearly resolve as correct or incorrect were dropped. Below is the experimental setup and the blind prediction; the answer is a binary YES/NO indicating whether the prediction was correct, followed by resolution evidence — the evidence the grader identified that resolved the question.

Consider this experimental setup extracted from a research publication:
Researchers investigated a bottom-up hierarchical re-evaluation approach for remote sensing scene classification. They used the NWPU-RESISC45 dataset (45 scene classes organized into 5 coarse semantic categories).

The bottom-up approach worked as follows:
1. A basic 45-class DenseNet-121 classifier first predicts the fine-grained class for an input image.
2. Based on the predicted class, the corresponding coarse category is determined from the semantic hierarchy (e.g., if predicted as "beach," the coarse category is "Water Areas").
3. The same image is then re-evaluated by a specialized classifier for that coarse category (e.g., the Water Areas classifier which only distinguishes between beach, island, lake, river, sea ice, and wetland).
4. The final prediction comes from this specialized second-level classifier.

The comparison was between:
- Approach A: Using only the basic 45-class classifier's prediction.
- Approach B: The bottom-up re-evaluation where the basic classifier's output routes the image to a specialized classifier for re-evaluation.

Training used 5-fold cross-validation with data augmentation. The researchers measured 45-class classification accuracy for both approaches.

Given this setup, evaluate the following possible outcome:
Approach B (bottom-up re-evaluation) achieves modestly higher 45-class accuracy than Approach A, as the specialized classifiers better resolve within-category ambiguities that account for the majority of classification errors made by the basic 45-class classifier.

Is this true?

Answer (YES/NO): NO